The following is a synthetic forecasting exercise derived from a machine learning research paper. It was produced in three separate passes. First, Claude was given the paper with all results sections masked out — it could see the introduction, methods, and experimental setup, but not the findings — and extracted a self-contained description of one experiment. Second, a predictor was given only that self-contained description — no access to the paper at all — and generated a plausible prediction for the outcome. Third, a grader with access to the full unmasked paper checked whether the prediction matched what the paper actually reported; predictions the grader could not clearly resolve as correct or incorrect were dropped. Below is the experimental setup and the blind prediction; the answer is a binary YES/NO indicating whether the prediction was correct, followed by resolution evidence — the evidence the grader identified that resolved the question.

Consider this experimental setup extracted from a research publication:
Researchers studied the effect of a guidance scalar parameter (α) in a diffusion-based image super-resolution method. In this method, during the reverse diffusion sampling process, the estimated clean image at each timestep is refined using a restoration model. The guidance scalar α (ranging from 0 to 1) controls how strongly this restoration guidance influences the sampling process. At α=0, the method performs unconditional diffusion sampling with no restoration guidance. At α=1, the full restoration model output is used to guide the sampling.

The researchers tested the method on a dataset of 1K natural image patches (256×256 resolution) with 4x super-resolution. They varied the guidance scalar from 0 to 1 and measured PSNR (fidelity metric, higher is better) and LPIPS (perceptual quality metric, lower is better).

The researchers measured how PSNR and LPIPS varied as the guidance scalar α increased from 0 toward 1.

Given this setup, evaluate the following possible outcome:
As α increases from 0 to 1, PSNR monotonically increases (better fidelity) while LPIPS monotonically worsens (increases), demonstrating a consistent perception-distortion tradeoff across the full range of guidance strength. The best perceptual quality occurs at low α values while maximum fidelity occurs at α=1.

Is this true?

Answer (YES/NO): NO